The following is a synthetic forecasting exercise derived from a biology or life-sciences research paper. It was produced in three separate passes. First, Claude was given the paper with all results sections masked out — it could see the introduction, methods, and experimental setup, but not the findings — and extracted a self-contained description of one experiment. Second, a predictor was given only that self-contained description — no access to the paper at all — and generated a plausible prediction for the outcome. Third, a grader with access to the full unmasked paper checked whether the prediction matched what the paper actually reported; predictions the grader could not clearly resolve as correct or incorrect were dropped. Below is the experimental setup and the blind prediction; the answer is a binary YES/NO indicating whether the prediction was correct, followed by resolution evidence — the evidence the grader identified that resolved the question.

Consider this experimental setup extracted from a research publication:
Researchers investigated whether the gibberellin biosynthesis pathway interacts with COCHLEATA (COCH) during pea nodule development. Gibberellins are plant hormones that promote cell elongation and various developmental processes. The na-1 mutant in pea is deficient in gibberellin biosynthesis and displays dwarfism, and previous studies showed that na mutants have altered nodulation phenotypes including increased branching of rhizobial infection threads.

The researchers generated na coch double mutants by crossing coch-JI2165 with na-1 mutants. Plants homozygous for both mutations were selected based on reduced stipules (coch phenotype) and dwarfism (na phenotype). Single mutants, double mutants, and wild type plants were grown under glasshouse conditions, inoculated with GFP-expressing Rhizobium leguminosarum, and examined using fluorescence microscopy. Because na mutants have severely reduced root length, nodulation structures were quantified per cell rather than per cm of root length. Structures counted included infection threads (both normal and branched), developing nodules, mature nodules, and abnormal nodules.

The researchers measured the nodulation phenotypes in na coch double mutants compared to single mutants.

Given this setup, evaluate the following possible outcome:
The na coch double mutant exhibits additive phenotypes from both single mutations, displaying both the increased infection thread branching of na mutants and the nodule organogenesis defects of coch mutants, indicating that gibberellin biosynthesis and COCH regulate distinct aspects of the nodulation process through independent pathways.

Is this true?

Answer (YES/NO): NO